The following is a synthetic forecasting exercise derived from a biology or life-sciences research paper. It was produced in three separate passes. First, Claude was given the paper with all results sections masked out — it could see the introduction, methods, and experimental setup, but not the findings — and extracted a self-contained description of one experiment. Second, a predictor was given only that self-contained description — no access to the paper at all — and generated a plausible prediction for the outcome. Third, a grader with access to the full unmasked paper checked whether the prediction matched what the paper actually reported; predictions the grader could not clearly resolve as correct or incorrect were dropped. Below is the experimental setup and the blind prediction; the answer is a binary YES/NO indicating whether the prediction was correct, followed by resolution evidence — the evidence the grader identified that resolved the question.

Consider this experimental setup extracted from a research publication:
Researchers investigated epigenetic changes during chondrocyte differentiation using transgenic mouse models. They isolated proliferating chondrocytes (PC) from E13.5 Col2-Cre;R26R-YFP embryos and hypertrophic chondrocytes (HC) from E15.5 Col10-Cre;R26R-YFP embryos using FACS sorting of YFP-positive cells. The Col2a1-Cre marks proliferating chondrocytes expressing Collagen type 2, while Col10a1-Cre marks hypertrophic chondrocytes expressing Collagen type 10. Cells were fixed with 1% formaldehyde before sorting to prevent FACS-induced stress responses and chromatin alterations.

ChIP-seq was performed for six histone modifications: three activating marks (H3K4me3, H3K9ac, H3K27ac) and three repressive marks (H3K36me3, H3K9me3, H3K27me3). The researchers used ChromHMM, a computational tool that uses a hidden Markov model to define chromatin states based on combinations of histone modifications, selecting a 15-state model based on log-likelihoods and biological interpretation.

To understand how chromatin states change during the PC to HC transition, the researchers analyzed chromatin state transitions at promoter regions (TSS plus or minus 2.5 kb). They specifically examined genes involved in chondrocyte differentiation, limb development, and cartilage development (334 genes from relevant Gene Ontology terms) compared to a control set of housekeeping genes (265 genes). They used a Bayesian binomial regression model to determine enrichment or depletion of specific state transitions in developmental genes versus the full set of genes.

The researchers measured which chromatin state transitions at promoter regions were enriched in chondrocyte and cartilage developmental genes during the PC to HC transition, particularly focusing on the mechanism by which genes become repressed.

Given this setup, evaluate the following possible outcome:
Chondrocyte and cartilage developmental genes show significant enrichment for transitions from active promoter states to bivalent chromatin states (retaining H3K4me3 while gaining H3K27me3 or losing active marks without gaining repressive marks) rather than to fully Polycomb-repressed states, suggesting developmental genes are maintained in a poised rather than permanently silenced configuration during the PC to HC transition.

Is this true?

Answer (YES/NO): YES